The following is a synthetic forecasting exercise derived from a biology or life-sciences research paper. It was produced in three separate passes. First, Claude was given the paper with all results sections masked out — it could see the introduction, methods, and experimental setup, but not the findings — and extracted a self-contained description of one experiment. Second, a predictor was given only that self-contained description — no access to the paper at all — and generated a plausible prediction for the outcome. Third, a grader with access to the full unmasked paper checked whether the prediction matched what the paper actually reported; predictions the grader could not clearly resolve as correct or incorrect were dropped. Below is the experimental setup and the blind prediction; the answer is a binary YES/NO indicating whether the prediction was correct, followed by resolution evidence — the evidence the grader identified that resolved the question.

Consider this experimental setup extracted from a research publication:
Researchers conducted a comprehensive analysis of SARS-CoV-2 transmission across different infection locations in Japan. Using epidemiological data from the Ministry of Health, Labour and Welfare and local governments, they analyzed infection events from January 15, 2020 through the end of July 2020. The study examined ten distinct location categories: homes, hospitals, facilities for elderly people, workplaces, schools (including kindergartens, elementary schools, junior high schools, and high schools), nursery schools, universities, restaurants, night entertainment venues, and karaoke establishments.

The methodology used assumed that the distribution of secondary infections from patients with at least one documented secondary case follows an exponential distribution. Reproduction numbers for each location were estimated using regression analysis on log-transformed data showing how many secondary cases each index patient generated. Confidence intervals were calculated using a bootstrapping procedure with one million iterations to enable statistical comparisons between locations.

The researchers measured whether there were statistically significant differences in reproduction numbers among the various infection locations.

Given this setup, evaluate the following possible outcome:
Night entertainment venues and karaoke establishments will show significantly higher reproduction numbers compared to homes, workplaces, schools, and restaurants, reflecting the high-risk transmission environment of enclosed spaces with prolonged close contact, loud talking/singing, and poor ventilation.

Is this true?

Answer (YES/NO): NO